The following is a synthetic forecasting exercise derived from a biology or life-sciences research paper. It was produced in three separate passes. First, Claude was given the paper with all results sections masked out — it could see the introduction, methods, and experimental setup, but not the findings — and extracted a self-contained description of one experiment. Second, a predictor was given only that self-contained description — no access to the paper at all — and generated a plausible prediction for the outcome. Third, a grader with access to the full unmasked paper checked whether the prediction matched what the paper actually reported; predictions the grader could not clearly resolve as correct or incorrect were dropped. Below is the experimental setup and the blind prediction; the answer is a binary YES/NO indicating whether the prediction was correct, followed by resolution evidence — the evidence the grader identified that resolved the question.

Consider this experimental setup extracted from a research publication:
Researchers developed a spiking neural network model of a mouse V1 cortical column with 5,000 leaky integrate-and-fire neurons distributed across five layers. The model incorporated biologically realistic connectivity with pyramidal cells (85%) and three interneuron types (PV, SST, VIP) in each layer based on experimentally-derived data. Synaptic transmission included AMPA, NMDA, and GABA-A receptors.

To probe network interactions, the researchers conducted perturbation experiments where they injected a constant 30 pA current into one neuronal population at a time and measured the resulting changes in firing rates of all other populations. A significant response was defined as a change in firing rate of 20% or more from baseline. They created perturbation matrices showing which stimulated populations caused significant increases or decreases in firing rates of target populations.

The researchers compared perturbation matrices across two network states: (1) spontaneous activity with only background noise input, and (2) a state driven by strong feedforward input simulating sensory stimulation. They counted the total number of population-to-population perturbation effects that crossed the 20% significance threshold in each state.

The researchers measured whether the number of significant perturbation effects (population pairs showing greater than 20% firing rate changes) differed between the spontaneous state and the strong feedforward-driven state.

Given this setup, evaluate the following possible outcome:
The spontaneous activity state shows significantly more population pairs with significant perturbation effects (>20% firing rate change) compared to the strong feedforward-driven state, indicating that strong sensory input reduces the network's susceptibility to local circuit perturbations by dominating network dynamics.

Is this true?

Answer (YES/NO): YES